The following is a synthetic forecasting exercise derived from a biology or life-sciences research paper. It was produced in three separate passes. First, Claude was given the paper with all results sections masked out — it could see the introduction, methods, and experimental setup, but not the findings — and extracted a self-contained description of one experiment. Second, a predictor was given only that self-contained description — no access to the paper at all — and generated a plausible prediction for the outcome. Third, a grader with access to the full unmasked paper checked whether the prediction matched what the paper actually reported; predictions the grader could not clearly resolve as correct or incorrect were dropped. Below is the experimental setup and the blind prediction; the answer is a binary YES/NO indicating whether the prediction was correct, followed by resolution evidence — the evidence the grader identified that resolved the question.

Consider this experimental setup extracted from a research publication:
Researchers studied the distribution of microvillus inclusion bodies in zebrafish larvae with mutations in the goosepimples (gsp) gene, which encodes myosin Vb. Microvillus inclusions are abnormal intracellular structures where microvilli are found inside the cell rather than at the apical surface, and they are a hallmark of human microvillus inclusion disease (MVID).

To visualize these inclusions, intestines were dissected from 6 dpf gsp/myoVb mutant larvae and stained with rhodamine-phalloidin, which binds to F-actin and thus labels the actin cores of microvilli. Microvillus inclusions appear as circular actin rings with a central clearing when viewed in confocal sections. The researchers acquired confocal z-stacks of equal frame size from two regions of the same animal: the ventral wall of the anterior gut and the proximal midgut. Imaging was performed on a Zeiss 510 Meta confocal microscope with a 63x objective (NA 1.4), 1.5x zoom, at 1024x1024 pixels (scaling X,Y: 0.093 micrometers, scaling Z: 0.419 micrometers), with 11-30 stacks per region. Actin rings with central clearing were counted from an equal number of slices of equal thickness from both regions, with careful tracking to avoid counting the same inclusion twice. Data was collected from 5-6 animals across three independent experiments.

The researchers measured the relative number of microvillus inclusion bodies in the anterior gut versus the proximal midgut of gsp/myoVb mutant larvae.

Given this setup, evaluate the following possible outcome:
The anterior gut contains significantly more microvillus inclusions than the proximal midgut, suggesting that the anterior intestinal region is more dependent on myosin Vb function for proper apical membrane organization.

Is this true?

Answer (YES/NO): NO